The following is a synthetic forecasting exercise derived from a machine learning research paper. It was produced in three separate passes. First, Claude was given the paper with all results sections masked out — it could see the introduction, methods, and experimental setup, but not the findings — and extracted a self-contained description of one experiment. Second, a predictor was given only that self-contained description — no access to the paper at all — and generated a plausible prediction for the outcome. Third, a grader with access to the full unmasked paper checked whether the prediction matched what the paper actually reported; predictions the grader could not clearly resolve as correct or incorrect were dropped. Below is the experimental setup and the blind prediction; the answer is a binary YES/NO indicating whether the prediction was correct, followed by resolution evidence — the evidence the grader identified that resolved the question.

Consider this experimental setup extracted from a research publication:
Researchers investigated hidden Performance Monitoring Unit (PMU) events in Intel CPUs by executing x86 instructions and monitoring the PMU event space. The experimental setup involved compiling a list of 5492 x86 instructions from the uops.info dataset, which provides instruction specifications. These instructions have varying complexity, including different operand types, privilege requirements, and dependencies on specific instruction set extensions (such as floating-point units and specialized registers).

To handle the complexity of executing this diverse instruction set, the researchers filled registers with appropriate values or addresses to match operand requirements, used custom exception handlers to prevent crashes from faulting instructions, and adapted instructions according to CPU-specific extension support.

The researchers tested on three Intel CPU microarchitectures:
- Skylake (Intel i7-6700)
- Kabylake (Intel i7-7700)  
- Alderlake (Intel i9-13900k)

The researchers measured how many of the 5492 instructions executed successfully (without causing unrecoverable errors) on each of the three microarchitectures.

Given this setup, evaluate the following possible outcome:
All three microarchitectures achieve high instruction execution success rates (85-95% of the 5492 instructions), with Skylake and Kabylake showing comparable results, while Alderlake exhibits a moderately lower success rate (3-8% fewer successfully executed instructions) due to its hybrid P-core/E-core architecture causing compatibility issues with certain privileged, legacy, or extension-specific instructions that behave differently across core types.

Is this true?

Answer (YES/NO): NO